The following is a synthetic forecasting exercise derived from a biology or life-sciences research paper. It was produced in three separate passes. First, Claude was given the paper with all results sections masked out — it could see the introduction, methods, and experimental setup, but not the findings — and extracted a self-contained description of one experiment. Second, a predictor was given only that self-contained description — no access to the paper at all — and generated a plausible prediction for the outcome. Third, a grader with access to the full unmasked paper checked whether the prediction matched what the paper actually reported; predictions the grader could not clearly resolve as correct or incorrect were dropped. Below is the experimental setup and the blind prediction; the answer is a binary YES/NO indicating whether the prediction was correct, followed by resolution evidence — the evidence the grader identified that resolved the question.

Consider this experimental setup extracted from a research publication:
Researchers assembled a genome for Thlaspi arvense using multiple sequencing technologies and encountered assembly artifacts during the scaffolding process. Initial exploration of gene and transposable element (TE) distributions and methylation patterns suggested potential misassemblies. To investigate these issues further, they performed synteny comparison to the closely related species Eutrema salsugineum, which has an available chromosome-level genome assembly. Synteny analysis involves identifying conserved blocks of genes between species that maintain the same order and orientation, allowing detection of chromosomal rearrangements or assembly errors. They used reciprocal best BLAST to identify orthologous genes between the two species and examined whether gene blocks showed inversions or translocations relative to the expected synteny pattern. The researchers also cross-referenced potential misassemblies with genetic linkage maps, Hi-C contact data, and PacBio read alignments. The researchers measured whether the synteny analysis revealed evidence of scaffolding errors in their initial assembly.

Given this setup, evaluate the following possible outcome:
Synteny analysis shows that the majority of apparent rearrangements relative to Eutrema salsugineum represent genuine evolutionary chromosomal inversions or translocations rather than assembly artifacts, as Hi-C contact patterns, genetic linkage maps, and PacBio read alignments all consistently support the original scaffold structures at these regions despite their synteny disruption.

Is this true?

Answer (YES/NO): NO